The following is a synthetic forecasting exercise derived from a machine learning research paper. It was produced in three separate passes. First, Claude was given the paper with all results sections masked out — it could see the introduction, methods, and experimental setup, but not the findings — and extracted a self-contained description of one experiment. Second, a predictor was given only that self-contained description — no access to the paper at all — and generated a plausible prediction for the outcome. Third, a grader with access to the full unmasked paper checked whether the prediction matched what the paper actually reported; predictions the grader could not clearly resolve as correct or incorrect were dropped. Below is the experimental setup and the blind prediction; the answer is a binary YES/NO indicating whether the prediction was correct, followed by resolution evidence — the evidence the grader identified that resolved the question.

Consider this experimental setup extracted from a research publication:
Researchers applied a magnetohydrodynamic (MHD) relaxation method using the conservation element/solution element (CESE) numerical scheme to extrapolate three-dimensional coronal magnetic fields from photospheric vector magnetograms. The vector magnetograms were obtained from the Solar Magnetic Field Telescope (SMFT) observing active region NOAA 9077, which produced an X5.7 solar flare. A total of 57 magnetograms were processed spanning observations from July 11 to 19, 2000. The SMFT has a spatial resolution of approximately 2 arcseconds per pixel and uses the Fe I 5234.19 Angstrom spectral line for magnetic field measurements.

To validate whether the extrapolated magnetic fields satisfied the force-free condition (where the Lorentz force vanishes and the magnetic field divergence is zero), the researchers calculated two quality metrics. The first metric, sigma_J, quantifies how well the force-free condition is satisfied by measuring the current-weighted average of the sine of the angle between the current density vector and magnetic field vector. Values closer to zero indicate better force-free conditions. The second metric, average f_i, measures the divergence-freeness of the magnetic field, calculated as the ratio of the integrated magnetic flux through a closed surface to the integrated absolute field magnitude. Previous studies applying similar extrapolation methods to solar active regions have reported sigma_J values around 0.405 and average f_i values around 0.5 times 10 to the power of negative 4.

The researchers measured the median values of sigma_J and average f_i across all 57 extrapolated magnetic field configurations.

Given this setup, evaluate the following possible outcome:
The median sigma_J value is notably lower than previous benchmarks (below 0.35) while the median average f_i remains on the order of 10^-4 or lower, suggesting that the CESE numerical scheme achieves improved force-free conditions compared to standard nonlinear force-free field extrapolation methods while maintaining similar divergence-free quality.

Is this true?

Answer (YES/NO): NO